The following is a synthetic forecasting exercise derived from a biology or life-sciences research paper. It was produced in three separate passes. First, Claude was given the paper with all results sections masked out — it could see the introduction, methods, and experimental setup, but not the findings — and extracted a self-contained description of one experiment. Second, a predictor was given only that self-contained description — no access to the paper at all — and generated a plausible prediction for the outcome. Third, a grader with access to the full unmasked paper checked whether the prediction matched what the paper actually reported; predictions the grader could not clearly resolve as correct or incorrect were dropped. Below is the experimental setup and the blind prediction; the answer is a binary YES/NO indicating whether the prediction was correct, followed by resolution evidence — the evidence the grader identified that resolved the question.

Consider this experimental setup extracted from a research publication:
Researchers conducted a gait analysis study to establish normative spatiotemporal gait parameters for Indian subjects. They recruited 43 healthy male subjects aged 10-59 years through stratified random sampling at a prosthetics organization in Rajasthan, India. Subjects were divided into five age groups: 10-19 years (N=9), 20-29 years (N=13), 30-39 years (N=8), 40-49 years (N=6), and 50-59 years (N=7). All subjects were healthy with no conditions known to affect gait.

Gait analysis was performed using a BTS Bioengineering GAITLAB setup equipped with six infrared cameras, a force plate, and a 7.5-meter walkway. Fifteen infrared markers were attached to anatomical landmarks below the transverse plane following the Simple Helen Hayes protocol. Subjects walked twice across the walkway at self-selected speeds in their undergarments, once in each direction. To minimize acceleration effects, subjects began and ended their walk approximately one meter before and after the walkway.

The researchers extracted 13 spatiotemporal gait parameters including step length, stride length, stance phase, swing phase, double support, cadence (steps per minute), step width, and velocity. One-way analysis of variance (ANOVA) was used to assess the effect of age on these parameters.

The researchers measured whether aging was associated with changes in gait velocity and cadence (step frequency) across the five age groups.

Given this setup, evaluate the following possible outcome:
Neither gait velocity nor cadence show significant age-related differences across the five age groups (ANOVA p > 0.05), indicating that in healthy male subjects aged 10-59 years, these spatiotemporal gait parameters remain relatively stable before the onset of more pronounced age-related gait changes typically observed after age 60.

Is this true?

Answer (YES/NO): NO